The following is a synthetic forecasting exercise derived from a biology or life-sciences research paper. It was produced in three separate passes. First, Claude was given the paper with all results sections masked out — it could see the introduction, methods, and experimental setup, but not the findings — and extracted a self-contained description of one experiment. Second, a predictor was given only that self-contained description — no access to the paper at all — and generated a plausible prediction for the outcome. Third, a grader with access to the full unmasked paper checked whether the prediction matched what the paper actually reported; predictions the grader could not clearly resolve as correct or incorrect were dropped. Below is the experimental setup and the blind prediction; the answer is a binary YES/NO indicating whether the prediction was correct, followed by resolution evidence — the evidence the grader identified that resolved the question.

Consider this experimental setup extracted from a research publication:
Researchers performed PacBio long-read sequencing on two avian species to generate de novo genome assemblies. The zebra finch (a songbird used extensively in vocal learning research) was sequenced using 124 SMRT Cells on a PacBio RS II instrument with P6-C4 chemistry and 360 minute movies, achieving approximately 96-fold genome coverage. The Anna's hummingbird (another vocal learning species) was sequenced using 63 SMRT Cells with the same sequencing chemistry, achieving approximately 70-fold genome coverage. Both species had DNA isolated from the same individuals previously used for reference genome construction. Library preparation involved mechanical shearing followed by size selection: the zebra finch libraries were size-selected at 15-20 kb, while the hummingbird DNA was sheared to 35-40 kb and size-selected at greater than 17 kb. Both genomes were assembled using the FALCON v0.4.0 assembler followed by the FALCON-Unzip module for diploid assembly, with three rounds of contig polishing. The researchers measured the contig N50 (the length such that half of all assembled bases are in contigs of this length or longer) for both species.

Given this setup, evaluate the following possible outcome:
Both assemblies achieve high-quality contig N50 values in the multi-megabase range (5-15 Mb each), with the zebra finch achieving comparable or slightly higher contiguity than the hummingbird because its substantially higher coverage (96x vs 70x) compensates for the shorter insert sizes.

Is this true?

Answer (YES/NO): YES